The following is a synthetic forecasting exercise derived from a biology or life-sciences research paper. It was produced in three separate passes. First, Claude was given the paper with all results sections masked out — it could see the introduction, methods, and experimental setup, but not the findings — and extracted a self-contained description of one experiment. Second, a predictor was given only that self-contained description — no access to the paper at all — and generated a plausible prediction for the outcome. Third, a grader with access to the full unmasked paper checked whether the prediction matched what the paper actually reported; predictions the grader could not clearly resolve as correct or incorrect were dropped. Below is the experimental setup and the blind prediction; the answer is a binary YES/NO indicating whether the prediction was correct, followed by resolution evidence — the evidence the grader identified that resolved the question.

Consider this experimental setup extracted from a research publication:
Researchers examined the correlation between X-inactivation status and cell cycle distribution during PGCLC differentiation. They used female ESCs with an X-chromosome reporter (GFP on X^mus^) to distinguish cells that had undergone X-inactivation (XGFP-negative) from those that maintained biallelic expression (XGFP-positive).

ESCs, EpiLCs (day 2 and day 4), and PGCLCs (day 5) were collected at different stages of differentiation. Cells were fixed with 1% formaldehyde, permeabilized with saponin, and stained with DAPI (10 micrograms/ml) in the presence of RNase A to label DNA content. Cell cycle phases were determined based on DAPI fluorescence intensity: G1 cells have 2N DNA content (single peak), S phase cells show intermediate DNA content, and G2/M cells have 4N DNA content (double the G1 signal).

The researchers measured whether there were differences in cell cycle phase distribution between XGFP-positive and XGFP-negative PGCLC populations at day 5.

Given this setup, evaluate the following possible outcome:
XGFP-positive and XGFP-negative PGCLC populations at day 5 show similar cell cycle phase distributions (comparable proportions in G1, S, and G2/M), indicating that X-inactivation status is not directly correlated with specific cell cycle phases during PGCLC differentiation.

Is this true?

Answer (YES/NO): NO